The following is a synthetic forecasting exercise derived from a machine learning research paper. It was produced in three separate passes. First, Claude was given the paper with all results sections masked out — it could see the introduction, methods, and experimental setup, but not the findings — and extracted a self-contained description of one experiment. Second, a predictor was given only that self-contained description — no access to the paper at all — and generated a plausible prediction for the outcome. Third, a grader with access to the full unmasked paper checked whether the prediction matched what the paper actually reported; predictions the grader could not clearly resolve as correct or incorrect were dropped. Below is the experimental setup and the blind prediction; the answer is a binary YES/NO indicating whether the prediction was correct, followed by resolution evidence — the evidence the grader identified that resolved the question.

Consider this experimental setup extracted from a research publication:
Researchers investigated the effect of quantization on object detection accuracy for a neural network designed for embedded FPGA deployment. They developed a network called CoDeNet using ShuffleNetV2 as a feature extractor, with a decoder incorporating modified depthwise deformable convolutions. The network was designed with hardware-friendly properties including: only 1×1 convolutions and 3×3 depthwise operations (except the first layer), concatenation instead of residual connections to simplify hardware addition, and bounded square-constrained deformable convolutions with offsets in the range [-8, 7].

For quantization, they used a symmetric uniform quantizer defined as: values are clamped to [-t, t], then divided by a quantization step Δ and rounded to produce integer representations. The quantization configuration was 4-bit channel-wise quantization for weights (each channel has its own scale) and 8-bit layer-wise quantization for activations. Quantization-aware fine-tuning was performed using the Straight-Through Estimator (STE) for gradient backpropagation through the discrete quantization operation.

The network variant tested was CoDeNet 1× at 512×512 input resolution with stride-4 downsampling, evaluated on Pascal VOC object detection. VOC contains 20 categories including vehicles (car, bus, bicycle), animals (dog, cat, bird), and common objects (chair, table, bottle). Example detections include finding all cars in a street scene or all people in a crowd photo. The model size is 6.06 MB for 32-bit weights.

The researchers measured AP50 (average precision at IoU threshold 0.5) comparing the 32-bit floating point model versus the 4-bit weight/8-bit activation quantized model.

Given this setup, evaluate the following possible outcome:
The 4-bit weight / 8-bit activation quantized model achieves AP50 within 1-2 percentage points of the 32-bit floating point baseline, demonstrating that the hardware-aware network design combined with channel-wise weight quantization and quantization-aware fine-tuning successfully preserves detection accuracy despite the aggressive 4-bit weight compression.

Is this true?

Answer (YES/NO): NO